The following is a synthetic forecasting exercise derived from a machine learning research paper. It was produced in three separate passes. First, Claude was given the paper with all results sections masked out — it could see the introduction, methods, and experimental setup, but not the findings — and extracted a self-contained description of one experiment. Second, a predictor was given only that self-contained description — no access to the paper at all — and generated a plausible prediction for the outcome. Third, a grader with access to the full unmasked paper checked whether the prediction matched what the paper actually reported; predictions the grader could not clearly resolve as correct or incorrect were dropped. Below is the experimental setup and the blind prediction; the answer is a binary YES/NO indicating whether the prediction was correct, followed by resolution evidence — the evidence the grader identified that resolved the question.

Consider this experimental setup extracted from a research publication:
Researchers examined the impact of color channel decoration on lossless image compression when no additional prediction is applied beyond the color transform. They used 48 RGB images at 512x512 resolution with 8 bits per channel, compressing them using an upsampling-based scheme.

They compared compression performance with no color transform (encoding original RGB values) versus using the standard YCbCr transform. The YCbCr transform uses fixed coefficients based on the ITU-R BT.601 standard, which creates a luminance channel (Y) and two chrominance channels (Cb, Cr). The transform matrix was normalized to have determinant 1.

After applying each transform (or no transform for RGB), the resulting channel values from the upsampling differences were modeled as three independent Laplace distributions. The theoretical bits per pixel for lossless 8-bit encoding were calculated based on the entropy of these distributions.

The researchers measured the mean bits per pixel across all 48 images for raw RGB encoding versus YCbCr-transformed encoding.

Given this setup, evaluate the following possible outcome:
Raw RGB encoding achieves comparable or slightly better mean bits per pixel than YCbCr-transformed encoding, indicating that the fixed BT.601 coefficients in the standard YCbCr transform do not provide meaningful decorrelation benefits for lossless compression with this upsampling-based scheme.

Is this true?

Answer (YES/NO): NO